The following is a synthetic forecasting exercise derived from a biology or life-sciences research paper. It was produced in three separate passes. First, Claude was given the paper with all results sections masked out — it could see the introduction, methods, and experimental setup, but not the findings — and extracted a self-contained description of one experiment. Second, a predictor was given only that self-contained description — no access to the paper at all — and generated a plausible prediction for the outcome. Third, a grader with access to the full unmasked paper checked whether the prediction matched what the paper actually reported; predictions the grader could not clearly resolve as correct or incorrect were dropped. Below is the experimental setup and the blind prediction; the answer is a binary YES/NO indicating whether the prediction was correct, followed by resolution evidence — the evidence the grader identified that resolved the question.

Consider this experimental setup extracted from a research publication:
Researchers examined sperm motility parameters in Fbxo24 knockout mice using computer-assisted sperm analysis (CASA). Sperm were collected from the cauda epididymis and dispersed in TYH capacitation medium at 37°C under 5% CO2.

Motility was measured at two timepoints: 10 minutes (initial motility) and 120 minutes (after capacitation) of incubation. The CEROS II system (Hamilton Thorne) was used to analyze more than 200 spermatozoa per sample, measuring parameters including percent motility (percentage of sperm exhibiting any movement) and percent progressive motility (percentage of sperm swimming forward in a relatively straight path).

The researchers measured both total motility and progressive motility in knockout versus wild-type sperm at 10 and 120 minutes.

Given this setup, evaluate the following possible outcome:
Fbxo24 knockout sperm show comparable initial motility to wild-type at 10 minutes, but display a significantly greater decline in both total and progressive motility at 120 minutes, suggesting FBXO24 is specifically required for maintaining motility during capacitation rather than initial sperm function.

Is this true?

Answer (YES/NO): NO